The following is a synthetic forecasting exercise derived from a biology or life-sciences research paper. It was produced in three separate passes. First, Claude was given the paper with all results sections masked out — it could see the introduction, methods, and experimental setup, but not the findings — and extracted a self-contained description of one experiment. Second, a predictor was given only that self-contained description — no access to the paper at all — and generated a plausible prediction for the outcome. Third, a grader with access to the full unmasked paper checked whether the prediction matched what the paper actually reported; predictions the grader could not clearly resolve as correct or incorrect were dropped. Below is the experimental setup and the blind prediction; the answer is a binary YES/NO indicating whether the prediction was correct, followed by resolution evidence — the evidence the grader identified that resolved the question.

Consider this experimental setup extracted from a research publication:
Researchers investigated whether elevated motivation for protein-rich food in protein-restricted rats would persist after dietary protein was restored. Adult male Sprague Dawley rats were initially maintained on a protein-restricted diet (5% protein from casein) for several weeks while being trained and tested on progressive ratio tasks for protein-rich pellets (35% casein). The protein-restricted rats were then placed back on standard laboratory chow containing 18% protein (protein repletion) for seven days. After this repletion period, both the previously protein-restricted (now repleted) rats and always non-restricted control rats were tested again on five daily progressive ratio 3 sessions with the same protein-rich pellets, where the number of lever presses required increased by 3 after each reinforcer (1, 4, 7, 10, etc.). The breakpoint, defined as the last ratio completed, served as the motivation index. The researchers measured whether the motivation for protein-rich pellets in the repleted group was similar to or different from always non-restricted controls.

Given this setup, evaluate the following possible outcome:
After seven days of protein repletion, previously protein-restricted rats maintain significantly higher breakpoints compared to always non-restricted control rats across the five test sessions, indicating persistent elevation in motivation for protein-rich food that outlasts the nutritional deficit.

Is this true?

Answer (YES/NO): NO